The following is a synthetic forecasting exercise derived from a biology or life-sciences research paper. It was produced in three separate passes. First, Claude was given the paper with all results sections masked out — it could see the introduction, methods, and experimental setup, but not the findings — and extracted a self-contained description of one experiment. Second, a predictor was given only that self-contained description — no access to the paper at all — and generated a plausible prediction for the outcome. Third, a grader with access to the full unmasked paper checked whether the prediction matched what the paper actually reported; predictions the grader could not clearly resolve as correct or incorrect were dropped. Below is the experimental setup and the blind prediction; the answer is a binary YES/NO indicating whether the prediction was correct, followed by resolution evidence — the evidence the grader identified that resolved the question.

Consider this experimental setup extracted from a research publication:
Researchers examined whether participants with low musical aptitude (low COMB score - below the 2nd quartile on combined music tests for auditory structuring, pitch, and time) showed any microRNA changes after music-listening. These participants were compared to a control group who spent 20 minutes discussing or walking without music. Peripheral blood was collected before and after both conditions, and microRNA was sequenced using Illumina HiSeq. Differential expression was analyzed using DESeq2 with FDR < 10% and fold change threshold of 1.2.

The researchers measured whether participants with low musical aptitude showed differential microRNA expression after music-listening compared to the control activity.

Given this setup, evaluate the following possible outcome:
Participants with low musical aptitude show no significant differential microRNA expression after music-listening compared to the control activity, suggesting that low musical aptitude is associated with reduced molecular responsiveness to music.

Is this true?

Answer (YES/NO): YES